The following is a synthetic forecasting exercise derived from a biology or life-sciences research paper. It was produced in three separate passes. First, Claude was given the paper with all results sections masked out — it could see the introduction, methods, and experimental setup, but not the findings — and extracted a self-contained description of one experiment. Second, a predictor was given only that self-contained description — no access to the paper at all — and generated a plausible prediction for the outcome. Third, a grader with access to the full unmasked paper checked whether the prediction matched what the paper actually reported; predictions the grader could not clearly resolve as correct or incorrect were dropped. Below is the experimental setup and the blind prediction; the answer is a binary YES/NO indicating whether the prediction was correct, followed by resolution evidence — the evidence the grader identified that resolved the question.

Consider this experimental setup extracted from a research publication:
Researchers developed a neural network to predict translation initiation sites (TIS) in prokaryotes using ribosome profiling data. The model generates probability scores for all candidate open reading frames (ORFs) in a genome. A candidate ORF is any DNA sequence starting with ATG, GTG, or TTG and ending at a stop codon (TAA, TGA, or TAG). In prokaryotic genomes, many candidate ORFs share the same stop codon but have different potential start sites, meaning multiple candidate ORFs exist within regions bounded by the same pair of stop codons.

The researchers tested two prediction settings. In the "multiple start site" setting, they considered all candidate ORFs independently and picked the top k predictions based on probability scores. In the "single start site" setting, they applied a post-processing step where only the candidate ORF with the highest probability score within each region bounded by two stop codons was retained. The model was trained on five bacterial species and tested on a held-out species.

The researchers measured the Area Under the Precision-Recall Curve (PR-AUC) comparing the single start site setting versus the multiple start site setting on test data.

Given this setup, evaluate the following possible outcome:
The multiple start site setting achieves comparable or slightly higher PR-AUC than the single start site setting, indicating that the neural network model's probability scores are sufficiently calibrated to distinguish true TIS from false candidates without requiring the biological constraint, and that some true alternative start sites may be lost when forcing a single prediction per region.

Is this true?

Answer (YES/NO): NO